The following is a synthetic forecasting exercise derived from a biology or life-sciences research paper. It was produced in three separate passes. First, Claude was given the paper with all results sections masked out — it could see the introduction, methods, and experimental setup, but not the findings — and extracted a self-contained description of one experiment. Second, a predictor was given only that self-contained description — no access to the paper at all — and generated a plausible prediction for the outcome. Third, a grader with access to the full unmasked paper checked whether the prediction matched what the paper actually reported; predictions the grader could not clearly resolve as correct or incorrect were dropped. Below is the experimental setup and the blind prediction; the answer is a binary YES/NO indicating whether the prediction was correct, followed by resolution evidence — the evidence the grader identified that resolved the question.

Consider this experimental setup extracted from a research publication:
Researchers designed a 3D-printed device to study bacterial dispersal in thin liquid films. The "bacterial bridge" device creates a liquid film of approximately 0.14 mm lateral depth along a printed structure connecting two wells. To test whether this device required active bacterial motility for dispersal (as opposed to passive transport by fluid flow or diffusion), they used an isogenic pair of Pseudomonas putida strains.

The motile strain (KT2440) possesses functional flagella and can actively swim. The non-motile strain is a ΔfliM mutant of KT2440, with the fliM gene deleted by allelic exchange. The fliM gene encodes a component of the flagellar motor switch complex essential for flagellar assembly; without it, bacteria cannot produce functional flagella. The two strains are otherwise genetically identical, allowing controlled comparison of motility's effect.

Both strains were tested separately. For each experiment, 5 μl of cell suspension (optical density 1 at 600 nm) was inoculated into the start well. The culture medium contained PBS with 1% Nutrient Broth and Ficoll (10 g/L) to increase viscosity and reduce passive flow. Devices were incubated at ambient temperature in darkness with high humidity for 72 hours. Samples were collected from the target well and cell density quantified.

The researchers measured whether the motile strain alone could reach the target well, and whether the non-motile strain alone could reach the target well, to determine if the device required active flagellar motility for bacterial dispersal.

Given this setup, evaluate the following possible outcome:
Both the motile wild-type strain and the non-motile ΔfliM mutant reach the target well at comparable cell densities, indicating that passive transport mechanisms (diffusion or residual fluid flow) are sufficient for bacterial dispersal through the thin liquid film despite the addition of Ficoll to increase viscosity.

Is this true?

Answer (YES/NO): NO